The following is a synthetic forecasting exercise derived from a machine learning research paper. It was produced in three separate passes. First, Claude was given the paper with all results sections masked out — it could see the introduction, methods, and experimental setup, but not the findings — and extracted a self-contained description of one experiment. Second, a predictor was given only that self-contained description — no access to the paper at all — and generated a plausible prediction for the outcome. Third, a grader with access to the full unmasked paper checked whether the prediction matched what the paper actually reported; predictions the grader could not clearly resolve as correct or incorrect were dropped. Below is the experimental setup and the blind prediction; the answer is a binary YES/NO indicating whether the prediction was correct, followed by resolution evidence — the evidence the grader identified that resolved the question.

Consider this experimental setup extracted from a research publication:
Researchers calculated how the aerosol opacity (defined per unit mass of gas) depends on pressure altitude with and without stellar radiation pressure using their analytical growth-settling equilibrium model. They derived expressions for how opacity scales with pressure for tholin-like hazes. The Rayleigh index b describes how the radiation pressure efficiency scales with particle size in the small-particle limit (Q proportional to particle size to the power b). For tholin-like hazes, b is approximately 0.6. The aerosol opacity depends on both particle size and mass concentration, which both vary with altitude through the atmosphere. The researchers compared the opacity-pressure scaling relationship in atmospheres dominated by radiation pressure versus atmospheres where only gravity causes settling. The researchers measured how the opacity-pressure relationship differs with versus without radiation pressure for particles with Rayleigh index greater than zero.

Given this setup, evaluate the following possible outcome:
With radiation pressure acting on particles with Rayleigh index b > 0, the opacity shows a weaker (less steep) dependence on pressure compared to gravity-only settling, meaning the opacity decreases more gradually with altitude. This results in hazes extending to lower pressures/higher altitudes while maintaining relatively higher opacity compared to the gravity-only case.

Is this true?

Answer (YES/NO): NO